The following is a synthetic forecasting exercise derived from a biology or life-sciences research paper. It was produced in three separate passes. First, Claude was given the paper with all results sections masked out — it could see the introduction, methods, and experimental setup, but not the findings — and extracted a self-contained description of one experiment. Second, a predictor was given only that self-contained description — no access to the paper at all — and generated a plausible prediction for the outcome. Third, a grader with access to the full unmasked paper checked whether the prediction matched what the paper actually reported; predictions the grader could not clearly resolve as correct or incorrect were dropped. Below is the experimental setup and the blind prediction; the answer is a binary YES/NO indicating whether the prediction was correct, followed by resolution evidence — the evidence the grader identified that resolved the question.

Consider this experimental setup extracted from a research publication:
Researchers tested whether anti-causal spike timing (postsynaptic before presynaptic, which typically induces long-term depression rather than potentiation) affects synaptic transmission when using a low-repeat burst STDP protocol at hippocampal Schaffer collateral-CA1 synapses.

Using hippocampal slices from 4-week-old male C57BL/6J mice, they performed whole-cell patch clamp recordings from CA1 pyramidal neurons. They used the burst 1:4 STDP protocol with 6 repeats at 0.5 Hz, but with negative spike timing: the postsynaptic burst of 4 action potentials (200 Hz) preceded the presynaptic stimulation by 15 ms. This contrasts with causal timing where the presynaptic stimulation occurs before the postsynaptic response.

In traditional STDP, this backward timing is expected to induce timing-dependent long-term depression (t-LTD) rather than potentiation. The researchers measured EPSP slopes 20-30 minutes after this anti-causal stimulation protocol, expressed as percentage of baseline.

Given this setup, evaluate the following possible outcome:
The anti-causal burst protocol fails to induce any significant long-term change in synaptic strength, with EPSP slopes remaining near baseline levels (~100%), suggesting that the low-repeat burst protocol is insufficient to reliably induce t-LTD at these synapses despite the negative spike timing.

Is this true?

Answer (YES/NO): YES